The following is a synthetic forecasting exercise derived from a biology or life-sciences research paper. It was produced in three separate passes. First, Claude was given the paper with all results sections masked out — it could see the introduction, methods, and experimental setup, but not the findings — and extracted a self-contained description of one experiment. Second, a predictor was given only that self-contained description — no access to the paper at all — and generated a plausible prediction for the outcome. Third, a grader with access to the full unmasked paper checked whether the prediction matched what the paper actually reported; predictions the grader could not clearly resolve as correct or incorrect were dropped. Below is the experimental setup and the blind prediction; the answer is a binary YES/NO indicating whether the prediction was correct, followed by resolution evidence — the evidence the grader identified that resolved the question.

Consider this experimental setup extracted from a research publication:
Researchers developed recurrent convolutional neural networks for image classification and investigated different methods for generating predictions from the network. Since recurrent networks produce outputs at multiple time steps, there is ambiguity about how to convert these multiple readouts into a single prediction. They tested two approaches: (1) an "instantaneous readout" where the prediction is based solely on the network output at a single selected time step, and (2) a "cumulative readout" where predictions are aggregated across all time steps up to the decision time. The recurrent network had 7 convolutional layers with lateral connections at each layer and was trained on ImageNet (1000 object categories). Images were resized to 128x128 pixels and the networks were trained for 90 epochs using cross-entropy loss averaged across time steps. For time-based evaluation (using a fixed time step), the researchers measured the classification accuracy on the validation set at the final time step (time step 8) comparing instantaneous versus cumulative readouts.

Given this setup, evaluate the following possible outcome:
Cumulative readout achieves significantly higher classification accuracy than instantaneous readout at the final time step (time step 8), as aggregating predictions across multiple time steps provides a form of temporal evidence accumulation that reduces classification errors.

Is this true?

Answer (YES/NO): YES